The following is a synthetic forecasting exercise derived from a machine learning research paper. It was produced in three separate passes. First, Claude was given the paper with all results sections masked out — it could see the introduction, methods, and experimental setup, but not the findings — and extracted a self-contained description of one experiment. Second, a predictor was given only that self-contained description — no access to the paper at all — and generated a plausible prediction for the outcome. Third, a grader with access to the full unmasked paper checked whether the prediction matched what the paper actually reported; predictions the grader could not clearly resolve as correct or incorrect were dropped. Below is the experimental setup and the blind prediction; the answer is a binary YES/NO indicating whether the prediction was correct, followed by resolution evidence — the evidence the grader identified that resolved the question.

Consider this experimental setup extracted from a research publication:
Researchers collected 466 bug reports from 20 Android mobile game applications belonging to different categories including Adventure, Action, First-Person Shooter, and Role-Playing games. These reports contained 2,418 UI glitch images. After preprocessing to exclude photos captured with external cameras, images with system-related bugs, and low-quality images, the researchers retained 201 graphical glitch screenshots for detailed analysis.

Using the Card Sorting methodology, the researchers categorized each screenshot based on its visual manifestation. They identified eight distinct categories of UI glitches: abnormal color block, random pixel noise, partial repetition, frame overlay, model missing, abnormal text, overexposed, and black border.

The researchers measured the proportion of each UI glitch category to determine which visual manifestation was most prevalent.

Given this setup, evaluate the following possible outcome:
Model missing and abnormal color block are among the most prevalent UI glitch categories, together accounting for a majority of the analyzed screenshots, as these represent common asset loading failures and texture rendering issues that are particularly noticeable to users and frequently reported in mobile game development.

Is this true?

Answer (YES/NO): NO